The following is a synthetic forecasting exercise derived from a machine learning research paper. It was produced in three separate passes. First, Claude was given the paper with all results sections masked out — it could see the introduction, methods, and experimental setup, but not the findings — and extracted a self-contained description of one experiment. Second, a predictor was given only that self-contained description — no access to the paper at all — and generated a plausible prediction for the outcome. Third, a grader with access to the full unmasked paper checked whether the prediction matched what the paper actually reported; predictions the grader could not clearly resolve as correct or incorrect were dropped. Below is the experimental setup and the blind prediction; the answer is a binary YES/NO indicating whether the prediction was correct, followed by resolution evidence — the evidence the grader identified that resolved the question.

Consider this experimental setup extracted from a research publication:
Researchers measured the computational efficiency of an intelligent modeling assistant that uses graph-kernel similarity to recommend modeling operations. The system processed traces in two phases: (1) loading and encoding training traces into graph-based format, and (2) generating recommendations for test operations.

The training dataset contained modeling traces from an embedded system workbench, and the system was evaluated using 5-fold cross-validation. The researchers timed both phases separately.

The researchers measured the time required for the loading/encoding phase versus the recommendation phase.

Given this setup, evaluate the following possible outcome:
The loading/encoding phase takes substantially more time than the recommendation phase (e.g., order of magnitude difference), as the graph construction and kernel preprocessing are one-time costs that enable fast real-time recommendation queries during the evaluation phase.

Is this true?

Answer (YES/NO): NO